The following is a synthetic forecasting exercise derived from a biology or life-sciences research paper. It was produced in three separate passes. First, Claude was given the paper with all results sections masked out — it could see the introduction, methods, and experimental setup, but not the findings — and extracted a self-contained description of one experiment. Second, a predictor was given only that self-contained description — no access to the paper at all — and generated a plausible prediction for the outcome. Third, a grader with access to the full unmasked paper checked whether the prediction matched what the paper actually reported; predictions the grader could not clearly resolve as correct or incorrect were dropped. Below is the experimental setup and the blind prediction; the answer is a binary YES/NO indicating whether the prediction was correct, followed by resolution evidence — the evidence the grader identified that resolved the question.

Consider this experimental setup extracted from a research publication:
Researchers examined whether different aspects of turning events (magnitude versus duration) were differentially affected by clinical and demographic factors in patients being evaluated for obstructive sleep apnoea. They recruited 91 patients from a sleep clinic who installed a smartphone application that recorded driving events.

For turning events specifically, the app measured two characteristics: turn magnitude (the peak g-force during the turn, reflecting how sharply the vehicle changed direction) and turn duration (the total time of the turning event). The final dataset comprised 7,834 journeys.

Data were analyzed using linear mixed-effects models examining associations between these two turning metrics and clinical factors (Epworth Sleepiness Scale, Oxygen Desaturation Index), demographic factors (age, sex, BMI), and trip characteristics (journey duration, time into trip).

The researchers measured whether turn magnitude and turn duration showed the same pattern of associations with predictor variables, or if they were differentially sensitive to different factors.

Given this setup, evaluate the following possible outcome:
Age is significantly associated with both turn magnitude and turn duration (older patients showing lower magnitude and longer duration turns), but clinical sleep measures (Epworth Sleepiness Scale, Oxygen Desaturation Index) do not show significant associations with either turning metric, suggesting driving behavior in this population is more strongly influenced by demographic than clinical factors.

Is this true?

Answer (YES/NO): NO